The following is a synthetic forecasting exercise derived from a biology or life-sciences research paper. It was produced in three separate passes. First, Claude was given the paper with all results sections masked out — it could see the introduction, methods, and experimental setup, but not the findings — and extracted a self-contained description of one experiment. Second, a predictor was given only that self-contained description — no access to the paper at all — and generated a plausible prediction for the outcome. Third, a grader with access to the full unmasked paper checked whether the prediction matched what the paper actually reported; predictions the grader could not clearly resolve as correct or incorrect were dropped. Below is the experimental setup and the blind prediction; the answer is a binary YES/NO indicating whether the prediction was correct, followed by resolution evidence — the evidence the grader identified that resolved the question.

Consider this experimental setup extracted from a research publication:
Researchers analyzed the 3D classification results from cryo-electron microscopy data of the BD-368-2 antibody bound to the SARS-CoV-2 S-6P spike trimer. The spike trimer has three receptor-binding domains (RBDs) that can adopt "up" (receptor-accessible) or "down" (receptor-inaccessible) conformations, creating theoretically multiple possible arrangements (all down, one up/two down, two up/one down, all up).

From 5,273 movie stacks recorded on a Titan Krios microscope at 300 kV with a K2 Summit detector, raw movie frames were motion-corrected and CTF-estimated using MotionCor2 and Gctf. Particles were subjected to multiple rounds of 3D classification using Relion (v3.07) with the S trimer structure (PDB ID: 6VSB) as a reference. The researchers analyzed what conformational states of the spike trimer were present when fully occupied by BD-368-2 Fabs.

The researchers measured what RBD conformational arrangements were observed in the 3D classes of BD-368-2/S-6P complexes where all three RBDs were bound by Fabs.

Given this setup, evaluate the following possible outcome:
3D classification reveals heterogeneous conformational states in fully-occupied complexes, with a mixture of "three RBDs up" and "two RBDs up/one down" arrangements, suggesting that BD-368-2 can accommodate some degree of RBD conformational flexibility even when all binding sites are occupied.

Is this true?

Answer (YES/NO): NO